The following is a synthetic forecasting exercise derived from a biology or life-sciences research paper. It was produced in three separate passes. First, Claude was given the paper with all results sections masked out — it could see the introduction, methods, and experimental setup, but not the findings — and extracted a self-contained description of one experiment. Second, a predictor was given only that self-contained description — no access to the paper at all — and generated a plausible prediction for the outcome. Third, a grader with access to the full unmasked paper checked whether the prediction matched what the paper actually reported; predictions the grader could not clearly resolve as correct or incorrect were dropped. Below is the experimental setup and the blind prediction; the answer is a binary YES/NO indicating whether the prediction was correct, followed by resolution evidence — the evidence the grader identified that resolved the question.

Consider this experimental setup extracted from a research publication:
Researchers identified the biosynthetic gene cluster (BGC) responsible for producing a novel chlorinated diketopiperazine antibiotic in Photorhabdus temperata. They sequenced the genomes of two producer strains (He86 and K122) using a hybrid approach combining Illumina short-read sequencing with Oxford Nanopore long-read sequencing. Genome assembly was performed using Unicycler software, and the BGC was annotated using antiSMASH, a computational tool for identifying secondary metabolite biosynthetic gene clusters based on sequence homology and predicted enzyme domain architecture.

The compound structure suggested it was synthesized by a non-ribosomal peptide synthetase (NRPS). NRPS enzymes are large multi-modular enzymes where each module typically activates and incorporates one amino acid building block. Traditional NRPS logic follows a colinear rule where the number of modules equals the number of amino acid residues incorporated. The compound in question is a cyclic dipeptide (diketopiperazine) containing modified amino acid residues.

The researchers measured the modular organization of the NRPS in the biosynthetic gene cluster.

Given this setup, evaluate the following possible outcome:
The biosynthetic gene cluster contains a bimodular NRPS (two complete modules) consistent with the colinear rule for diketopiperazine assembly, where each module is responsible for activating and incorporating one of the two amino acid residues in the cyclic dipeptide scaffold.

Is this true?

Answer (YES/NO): YES